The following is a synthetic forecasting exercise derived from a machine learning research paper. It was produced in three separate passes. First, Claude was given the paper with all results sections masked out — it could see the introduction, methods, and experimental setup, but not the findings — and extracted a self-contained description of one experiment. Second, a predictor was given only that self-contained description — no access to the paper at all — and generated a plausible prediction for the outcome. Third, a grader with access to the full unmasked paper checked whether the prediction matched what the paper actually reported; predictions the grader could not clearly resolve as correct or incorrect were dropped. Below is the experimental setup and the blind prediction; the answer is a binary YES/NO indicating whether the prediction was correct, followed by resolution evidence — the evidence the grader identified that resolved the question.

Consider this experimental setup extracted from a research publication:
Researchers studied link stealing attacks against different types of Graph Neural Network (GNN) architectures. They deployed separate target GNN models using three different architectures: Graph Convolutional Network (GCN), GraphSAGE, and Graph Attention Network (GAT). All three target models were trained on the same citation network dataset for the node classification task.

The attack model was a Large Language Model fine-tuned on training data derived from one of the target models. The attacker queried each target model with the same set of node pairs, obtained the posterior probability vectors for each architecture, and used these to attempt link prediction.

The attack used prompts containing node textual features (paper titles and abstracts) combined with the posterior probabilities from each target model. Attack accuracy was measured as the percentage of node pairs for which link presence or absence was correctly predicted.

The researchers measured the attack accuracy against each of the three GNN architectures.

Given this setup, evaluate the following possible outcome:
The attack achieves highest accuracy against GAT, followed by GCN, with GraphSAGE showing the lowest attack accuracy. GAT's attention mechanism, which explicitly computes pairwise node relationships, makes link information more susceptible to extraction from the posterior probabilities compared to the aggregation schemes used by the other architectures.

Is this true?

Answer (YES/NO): NO